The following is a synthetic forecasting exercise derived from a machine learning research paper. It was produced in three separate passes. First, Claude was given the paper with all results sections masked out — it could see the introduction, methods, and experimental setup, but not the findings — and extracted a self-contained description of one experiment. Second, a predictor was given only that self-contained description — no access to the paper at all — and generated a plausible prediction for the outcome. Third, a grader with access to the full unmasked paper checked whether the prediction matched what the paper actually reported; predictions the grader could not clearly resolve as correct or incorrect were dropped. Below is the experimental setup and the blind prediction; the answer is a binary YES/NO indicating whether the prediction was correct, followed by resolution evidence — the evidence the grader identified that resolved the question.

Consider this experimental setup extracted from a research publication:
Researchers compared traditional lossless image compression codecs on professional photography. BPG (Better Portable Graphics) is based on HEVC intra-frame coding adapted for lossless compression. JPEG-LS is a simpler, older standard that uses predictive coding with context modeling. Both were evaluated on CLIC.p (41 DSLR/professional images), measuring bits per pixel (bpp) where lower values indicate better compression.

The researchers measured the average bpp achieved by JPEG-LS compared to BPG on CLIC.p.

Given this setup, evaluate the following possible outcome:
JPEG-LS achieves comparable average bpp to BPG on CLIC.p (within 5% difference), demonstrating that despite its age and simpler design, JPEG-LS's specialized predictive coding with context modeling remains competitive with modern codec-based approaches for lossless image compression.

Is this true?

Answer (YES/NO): NO